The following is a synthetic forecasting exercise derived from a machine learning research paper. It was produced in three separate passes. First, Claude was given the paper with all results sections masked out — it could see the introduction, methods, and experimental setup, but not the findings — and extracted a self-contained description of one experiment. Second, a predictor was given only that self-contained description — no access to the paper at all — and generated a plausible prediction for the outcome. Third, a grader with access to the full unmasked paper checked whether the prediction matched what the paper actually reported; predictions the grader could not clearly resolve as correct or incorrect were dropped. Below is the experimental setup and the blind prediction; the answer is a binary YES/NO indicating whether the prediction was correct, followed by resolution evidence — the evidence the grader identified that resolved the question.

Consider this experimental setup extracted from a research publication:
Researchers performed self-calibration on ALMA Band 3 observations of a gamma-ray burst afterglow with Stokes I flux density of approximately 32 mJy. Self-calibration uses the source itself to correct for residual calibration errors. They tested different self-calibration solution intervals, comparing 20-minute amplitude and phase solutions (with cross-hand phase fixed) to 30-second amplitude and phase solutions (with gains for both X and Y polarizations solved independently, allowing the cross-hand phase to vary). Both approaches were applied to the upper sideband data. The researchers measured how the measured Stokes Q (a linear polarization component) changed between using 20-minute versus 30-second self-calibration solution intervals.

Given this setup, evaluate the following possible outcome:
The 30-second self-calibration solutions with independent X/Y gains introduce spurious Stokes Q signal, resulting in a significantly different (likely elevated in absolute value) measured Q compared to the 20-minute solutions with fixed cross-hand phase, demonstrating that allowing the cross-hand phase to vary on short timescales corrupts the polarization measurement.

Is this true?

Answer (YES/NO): NO